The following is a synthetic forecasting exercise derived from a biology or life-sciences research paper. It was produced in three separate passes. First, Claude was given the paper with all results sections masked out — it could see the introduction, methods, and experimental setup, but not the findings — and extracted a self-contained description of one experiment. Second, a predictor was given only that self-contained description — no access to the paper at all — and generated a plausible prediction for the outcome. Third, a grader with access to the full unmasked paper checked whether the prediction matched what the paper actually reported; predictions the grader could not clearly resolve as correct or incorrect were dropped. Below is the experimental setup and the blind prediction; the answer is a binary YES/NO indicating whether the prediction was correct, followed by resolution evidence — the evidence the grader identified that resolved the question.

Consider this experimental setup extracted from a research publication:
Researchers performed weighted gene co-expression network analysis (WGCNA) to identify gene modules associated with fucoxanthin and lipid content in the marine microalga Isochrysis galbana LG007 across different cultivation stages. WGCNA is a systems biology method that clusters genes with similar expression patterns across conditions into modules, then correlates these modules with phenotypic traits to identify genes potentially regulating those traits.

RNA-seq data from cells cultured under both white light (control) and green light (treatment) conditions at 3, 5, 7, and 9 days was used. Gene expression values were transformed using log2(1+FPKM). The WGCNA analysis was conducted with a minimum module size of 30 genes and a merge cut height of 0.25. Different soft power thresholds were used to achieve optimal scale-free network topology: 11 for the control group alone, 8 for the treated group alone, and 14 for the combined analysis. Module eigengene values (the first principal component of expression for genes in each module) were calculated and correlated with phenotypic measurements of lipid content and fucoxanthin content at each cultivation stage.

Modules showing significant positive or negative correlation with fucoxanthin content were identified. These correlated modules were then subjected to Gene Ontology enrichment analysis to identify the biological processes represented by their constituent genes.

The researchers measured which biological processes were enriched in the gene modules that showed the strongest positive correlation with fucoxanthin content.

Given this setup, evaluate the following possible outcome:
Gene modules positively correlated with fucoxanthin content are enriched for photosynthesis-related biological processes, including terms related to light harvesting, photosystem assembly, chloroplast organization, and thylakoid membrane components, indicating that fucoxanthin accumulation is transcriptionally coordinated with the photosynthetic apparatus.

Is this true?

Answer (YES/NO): NO